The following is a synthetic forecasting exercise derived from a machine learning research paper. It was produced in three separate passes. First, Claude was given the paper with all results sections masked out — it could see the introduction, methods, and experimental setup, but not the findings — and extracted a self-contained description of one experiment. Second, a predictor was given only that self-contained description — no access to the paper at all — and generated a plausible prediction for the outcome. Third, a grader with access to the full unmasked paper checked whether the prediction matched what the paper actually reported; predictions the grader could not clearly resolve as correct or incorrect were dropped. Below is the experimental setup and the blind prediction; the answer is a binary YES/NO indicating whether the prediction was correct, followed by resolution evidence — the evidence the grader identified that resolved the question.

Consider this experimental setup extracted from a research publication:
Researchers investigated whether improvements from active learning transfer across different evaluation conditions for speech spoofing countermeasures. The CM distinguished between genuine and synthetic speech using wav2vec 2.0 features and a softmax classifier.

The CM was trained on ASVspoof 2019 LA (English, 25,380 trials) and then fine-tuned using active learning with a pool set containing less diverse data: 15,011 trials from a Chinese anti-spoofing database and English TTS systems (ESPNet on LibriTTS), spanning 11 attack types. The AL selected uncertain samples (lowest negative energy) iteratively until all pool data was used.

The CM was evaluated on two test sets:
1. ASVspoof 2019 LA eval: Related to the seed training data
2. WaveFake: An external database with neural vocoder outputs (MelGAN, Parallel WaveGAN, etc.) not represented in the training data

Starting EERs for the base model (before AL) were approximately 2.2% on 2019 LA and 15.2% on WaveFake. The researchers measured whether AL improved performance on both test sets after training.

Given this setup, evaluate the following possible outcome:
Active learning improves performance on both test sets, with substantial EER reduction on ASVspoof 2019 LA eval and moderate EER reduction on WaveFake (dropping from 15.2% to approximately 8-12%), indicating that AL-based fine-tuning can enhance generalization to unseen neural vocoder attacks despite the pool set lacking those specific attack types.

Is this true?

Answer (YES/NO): NO